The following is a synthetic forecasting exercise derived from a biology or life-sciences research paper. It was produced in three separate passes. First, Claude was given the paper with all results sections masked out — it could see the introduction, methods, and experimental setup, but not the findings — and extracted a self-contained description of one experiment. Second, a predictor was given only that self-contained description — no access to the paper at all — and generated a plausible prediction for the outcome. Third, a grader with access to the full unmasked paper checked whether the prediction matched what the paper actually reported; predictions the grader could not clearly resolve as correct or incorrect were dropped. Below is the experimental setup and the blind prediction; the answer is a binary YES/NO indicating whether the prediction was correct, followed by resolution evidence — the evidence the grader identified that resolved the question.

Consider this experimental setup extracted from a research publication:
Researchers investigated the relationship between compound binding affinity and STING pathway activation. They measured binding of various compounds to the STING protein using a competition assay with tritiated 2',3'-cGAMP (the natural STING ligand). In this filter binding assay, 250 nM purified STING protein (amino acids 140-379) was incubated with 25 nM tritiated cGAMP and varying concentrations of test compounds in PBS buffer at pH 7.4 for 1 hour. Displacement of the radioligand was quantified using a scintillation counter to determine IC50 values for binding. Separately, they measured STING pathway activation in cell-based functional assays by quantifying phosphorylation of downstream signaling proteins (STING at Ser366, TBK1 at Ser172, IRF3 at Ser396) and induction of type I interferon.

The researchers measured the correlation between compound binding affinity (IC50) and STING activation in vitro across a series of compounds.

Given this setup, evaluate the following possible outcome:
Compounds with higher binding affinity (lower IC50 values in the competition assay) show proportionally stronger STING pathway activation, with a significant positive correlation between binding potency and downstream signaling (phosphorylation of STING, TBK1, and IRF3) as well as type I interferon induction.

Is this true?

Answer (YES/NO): NO